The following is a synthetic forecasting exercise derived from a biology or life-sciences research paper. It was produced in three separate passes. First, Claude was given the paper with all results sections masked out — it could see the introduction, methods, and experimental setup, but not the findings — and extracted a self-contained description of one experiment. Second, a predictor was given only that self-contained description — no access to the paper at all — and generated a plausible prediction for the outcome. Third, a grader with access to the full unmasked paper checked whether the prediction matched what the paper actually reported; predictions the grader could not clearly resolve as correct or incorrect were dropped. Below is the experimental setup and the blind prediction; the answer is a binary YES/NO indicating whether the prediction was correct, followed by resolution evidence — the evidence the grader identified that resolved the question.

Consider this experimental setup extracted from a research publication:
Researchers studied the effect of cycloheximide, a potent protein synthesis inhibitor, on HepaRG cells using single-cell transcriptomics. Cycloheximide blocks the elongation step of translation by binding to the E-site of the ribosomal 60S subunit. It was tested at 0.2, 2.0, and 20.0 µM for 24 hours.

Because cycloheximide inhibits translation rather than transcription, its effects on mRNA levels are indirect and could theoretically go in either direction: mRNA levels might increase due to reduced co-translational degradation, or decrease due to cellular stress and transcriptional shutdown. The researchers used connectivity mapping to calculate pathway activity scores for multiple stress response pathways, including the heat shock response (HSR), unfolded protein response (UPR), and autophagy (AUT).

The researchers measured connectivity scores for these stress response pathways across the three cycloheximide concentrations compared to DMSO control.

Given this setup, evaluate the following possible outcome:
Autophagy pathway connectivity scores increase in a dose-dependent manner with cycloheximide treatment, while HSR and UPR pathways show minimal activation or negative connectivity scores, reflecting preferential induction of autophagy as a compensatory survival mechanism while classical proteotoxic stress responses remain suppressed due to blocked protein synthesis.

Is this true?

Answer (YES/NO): NO